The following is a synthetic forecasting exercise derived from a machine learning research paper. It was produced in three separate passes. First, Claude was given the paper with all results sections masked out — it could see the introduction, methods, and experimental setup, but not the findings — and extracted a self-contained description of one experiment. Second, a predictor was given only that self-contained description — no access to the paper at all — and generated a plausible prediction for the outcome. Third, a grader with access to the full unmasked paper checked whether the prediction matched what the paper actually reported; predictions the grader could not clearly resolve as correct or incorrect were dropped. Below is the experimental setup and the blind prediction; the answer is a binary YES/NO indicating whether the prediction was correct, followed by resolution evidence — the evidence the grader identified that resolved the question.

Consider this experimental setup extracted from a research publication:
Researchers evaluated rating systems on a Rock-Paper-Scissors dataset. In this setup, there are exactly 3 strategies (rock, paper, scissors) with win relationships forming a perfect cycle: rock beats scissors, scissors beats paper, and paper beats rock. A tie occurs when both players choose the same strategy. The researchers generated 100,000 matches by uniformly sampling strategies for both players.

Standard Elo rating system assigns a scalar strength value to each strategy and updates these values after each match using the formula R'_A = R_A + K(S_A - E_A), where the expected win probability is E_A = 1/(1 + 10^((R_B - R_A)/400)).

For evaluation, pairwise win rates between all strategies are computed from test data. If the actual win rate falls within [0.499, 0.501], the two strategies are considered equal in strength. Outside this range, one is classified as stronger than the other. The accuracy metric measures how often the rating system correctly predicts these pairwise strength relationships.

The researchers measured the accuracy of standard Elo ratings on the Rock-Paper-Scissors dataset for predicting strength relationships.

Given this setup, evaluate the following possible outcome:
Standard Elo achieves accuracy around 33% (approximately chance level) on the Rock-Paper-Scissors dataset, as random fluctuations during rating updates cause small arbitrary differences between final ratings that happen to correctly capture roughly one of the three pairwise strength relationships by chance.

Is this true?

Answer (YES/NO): NO